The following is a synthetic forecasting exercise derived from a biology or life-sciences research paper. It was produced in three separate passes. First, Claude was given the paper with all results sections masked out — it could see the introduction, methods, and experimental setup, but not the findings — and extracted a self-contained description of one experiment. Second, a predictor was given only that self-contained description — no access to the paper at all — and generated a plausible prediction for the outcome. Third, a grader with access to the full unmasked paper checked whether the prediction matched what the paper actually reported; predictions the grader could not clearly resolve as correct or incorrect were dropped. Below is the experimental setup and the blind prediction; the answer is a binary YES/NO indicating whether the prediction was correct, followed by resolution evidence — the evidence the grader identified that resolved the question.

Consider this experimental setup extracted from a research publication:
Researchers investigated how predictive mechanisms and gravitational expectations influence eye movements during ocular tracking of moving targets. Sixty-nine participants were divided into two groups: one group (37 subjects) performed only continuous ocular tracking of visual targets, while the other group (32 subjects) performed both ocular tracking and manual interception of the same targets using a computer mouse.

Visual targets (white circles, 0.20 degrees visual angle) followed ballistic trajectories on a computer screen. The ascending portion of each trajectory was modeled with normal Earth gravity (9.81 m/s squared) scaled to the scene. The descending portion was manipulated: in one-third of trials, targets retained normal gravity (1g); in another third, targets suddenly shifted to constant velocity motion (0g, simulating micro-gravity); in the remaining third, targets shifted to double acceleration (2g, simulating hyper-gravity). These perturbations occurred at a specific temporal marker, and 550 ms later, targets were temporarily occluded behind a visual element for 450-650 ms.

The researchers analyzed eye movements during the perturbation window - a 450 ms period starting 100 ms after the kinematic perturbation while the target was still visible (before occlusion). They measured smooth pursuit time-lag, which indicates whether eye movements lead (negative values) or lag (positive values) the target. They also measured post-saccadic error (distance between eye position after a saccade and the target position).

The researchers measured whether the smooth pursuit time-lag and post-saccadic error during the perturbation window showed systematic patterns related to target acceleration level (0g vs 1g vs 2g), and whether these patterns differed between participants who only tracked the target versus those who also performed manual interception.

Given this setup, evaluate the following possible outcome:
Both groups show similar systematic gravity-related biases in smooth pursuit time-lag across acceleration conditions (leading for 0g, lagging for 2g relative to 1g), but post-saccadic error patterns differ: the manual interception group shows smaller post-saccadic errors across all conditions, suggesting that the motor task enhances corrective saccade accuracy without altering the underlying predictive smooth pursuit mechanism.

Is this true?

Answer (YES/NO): NO